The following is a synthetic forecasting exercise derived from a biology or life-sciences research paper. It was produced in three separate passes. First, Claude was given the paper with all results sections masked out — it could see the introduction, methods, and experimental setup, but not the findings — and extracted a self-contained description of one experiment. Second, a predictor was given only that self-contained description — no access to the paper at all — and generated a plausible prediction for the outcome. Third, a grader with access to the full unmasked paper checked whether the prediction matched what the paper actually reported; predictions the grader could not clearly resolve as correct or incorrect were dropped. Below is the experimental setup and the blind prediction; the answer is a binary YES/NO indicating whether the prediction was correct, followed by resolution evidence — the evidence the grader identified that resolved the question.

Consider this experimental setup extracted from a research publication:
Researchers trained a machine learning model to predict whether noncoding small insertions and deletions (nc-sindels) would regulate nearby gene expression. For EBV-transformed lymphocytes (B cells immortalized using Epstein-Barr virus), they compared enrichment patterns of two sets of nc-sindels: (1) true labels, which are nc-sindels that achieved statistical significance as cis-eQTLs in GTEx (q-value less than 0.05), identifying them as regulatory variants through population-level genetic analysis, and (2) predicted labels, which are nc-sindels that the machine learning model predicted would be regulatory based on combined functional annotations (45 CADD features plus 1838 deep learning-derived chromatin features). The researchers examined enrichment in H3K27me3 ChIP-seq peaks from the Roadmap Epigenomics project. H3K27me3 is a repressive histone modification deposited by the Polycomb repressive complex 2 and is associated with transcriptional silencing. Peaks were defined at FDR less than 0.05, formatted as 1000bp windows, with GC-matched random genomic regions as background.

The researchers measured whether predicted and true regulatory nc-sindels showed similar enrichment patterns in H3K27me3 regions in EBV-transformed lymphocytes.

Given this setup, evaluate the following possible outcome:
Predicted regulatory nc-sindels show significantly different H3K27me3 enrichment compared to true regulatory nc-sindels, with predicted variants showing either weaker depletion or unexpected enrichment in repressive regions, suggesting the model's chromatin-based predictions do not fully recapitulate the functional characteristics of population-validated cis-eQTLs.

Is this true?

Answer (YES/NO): NO